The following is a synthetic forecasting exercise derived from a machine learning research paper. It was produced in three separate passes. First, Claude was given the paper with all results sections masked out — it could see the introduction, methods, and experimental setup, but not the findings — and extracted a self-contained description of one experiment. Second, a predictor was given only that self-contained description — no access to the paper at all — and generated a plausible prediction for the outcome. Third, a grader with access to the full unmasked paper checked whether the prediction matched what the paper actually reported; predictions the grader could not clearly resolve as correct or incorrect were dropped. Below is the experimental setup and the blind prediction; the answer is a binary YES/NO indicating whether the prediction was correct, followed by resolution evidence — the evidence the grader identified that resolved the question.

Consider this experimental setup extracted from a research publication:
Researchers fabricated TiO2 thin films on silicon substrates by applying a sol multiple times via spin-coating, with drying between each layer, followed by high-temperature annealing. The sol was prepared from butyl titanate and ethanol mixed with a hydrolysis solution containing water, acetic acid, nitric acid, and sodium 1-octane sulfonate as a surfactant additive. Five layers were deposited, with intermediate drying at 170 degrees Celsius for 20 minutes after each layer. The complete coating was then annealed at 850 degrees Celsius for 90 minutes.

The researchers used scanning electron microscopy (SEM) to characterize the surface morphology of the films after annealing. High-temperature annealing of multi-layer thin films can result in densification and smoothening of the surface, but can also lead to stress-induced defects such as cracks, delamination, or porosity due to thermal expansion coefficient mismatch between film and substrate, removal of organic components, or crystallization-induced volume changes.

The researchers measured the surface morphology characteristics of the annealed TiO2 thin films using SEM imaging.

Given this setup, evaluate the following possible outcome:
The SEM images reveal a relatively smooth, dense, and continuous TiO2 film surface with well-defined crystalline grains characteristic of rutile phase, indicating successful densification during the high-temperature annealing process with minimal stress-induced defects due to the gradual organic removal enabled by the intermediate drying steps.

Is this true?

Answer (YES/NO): NO